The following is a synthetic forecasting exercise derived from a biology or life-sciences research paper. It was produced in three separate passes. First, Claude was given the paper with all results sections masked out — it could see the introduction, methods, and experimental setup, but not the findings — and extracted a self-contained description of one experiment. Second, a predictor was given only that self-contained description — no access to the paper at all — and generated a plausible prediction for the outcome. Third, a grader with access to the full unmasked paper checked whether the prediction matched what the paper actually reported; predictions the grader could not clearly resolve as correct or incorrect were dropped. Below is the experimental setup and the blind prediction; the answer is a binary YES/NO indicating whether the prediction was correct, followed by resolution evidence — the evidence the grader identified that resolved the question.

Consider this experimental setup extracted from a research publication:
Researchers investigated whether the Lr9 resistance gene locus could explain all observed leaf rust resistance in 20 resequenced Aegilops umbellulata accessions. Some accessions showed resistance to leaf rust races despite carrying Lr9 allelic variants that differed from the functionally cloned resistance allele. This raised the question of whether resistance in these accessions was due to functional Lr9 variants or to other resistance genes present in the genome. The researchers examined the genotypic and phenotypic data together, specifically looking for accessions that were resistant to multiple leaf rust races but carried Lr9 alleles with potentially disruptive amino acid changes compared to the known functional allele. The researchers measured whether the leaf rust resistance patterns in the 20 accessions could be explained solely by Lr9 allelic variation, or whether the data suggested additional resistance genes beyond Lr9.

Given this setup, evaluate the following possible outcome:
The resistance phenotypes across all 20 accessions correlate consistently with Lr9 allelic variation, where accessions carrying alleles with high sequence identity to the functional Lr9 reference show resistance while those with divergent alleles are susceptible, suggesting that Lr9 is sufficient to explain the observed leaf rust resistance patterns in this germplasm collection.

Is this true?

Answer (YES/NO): NO